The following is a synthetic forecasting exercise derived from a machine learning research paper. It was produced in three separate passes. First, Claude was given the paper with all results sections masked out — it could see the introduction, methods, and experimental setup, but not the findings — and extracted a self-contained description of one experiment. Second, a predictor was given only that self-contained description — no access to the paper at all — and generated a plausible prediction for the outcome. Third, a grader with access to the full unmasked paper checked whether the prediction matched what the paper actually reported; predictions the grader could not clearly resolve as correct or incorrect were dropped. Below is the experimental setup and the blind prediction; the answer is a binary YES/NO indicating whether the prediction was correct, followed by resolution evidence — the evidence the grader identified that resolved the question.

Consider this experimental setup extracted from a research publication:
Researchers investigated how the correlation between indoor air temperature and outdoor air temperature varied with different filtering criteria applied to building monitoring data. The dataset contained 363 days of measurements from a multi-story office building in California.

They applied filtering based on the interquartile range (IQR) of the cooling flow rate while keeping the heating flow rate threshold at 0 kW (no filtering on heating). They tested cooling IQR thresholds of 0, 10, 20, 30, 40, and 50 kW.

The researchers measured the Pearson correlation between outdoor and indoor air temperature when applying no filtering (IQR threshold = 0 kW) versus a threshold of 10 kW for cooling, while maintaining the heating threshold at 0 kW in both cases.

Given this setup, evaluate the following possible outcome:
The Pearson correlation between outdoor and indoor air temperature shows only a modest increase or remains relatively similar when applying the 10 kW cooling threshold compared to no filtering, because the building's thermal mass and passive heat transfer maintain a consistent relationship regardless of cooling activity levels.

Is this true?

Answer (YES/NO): YES